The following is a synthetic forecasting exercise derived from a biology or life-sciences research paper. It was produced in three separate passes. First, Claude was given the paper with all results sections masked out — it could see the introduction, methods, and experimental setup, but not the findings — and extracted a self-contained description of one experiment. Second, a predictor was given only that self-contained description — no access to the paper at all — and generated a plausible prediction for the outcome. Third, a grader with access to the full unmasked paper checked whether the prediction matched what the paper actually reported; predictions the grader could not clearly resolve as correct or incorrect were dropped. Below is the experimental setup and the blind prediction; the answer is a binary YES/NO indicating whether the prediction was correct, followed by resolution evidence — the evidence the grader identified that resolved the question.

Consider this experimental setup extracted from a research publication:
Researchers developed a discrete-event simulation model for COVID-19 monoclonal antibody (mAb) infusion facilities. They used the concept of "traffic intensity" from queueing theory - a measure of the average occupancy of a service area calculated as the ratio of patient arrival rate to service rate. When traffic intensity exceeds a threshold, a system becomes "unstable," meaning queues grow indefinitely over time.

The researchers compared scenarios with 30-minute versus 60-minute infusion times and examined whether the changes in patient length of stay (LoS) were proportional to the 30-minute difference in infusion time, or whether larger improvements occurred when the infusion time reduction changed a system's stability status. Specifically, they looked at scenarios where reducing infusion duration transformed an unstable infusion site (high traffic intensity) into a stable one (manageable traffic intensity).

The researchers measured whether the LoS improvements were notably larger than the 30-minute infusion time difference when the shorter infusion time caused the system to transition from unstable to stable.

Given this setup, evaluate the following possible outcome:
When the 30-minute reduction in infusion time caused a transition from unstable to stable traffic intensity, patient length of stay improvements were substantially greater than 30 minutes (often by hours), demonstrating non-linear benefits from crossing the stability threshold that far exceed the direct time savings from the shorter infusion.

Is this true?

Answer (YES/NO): NO